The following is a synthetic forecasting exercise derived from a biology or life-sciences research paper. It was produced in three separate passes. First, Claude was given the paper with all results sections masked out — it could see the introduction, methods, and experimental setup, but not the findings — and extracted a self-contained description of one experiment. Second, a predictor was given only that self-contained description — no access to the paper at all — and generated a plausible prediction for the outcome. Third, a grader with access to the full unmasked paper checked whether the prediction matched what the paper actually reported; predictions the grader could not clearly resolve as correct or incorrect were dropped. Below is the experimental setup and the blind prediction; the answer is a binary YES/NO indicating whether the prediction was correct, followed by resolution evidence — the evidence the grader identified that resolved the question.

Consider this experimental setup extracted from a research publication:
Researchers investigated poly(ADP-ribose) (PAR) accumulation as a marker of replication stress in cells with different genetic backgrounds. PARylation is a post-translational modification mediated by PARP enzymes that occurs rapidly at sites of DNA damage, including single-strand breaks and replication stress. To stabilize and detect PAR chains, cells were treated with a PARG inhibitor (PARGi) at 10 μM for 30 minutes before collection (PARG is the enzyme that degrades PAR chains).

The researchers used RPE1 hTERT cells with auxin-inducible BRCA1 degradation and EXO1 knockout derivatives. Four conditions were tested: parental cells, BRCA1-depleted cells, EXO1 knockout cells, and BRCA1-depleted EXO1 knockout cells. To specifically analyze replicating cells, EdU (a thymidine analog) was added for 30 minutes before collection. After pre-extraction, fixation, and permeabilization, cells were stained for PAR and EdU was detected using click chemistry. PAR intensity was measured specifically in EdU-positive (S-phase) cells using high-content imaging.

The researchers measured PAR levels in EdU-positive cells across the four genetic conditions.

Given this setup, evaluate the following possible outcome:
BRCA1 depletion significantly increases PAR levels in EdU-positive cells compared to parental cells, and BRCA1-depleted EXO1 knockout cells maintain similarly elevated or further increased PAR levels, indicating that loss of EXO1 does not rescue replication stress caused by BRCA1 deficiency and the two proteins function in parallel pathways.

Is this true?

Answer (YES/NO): NO